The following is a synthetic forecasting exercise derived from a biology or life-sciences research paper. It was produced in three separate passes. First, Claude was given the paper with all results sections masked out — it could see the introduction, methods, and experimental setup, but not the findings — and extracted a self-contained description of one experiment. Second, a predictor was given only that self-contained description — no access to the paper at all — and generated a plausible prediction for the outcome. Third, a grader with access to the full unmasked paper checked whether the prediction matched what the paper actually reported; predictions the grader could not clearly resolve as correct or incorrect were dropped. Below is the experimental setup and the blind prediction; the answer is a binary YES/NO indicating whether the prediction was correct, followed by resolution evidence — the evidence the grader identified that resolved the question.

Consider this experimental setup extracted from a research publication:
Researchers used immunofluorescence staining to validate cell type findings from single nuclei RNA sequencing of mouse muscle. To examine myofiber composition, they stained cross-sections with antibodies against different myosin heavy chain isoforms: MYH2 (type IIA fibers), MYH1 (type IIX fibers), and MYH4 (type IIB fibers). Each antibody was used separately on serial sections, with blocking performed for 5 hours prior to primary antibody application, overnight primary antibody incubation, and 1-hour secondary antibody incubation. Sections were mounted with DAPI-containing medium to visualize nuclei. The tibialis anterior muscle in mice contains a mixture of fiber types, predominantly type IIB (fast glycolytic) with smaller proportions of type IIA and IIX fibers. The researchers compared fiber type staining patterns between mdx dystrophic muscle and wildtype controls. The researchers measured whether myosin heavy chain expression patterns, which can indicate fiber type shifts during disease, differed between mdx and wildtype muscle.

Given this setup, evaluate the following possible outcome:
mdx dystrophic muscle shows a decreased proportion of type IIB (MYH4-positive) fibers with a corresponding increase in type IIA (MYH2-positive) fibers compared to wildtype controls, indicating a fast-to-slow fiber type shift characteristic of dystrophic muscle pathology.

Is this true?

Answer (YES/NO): NO